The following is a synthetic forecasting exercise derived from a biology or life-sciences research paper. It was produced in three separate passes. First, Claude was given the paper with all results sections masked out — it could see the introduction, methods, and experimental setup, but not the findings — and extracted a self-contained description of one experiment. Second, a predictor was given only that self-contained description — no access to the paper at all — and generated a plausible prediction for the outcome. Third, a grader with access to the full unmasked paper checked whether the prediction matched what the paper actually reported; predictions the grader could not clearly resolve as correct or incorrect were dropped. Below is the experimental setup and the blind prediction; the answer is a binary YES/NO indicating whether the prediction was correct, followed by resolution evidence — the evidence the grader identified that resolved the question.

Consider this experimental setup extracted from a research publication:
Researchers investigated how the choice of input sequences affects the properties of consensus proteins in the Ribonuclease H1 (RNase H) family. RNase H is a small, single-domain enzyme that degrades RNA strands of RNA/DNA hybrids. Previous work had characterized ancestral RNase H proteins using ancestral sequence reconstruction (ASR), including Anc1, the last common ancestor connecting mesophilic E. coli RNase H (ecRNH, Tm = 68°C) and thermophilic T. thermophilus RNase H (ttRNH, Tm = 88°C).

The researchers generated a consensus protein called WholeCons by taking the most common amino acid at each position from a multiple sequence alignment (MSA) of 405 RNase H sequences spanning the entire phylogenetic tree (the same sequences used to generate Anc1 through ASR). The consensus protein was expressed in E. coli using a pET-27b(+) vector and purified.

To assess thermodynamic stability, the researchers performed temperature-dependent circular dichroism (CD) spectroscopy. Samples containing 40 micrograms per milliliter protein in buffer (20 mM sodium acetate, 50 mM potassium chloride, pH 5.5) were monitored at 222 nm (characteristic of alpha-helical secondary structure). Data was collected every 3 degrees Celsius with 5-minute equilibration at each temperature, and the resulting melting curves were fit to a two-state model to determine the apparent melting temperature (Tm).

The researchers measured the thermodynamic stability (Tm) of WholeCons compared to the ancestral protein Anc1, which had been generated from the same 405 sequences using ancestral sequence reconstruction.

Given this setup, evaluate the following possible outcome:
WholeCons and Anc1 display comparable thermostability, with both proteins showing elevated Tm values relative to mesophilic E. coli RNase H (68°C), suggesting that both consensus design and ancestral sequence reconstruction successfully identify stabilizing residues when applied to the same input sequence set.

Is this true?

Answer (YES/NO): NO